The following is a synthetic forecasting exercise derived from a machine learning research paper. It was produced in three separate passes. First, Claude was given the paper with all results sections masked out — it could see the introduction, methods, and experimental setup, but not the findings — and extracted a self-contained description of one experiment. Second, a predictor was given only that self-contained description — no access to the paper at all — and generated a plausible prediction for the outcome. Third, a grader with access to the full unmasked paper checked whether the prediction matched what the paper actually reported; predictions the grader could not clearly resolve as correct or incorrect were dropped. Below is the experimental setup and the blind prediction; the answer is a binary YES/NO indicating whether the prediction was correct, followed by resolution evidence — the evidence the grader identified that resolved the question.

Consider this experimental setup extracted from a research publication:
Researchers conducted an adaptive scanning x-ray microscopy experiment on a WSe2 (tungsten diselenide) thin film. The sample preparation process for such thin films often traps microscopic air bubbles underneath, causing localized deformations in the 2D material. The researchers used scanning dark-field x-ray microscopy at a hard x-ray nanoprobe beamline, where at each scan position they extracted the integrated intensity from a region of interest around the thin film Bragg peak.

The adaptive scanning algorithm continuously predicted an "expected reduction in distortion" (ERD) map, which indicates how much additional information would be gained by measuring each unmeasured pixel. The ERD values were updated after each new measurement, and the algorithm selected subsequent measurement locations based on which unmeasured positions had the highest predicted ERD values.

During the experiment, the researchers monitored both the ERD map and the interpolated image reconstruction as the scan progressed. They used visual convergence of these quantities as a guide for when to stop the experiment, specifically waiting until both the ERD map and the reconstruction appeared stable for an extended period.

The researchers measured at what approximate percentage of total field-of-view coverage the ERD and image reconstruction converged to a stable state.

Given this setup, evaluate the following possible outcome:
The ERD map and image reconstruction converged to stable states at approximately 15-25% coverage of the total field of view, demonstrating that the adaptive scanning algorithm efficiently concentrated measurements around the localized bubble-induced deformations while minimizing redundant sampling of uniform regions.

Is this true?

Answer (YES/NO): YES